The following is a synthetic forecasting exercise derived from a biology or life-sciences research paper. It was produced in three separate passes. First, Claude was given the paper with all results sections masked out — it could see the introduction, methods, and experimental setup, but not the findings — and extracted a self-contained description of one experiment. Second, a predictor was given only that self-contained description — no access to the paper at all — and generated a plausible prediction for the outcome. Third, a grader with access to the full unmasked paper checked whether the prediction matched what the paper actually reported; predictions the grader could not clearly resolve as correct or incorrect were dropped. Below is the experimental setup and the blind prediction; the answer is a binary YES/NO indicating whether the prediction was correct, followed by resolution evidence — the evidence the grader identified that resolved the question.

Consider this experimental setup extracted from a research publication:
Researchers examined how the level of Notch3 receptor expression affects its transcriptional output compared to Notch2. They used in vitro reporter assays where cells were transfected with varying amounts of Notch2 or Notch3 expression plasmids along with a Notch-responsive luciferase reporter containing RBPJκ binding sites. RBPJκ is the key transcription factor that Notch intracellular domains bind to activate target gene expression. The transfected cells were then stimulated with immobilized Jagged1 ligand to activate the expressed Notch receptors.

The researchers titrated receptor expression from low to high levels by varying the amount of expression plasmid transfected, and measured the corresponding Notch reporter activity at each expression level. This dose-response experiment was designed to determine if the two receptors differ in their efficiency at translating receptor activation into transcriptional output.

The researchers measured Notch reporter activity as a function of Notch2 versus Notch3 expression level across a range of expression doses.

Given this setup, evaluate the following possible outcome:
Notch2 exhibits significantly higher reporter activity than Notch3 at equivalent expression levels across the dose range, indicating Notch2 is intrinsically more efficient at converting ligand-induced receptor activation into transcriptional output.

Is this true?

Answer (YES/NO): YES